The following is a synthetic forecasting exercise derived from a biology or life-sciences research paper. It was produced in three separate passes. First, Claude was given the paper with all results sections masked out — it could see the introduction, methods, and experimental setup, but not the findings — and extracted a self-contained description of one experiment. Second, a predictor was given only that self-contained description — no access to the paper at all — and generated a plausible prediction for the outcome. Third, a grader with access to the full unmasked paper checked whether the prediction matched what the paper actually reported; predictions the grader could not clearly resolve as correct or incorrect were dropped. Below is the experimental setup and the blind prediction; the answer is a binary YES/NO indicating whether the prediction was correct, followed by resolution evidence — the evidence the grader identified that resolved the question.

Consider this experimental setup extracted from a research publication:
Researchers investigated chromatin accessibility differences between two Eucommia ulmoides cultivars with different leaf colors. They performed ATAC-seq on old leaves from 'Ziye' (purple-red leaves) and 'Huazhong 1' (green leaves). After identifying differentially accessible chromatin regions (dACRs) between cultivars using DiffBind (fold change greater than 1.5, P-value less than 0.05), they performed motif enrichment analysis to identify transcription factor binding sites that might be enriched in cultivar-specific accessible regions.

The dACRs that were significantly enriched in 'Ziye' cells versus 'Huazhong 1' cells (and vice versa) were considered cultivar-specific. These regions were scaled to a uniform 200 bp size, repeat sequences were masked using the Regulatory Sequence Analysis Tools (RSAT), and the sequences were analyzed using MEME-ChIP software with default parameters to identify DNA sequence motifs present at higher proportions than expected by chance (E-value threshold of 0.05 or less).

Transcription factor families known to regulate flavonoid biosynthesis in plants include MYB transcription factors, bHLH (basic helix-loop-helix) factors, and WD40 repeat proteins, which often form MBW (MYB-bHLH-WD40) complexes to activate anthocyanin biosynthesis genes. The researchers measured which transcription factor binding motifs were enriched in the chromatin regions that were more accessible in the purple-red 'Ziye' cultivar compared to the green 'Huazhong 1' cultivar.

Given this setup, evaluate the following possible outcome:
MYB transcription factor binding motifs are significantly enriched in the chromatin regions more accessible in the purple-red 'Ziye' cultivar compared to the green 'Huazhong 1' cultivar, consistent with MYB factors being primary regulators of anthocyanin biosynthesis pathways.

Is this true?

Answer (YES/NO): YES